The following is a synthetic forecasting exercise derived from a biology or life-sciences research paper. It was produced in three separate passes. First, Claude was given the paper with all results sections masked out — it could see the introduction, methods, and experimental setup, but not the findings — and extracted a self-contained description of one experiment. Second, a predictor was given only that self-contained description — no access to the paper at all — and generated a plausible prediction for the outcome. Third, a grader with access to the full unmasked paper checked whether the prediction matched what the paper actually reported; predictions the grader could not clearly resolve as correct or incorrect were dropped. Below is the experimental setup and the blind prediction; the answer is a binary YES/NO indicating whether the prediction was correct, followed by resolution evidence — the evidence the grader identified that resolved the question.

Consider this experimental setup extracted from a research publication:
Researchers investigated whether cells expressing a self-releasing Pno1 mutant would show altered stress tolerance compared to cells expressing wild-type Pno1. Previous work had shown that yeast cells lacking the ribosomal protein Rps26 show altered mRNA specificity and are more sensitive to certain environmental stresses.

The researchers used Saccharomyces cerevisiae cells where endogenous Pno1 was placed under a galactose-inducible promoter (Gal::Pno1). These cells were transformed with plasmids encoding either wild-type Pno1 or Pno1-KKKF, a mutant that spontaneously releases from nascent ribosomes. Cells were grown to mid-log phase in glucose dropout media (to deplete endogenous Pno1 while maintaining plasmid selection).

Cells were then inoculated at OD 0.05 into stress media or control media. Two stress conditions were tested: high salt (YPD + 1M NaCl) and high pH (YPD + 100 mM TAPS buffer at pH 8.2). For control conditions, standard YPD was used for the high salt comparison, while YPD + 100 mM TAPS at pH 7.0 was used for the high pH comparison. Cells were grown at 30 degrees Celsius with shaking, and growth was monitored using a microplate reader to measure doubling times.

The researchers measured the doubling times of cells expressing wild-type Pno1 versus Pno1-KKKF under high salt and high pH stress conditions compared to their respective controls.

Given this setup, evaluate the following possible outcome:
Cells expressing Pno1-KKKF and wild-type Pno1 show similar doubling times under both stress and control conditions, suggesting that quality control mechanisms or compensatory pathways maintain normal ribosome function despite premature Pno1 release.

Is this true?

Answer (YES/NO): NO